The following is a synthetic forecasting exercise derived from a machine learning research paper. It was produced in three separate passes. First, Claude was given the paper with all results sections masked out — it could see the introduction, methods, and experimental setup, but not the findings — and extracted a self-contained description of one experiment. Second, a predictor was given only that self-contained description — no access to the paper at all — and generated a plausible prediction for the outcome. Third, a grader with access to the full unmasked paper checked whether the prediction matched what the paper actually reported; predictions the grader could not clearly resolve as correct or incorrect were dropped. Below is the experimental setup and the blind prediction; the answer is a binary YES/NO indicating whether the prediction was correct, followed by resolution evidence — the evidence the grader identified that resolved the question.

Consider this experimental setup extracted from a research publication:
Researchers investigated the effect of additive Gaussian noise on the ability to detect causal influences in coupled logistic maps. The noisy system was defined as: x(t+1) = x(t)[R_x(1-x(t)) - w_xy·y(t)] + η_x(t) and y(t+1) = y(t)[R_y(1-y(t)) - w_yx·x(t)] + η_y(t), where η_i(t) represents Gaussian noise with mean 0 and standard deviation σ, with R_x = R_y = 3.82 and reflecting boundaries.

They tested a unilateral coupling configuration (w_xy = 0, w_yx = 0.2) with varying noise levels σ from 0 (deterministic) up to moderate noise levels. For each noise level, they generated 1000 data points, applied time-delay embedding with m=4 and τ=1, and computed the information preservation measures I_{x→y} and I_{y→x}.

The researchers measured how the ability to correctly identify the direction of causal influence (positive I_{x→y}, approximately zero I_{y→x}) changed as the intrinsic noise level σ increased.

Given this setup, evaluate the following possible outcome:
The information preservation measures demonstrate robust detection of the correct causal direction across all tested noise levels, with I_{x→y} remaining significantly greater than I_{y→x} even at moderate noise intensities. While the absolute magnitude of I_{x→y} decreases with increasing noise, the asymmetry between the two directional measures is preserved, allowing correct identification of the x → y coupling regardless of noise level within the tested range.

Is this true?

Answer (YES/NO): YES